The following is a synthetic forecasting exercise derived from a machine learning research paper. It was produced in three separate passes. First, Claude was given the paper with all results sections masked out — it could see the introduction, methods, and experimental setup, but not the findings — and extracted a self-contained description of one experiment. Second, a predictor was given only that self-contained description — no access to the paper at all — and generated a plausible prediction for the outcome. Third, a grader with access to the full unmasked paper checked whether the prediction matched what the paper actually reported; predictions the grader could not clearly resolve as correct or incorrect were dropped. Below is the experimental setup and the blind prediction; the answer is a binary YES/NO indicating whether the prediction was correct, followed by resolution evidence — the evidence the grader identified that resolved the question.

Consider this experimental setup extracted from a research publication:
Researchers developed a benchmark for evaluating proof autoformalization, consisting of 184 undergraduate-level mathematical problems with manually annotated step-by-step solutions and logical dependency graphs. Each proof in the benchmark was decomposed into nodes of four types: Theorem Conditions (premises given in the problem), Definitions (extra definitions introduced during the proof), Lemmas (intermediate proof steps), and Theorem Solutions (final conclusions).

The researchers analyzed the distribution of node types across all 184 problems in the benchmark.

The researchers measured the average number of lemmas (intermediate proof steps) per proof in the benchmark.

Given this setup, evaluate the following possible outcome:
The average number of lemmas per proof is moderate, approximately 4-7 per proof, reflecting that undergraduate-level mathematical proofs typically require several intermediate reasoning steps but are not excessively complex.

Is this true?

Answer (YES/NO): YES